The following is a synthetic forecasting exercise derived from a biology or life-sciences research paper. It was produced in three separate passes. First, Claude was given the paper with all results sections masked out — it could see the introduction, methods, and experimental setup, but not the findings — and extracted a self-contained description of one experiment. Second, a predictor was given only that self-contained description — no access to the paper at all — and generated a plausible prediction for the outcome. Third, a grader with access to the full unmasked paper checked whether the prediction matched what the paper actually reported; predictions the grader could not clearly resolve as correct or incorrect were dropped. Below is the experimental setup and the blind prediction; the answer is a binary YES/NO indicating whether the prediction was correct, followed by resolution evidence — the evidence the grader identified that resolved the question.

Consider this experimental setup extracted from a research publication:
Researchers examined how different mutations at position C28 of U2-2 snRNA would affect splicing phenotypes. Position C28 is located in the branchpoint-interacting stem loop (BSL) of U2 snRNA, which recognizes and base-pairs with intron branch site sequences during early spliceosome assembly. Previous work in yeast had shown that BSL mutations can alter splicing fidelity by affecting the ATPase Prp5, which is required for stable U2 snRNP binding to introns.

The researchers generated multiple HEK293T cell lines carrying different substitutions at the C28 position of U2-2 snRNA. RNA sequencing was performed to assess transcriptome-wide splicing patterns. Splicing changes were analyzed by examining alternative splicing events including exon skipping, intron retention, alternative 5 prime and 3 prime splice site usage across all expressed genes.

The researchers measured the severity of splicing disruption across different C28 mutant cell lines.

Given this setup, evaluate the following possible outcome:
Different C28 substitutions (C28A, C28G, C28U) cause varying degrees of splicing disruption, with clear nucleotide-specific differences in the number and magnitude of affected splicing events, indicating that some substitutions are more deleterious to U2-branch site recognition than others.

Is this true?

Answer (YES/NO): NO